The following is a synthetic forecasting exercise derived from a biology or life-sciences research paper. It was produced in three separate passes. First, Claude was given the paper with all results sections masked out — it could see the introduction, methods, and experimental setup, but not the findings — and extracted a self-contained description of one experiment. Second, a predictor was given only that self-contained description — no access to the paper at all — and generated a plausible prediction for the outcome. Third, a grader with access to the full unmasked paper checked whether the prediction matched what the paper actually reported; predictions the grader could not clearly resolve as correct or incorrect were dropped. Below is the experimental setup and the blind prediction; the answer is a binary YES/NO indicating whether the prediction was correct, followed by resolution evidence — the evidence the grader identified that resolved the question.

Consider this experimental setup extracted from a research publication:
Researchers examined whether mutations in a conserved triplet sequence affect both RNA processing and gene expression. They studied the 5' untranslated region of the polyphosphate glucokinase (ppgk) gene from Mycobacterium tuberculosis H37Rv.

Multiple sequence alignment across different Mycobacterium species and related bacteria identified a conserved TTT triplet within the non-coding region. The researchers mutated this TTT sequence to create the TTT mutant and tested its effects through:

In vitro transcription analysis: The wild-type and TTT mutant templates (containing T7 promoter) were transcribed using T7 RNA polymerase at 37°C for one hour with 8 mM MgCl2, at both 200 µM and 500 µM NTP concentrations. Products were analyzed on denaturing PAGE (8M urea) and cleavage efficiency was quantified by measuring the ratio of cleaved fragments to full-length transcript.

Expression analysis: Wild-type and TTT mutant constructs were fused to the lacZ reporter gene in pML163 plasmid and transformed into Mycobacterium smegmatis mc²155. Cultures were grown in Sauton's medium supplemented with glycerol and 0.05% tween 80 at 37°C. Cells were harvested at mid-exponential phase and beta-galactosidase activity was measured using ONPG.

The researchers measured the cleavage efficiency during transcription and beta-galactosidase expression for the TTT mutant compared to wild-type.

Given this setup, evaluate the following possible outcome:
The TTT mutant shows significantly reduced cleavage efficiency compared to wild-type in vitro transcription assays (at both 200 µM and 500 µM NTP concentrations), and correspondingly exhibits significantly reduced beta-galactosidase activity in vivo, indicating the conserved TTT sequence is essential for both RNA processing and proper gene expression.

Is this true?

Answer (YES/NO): YES